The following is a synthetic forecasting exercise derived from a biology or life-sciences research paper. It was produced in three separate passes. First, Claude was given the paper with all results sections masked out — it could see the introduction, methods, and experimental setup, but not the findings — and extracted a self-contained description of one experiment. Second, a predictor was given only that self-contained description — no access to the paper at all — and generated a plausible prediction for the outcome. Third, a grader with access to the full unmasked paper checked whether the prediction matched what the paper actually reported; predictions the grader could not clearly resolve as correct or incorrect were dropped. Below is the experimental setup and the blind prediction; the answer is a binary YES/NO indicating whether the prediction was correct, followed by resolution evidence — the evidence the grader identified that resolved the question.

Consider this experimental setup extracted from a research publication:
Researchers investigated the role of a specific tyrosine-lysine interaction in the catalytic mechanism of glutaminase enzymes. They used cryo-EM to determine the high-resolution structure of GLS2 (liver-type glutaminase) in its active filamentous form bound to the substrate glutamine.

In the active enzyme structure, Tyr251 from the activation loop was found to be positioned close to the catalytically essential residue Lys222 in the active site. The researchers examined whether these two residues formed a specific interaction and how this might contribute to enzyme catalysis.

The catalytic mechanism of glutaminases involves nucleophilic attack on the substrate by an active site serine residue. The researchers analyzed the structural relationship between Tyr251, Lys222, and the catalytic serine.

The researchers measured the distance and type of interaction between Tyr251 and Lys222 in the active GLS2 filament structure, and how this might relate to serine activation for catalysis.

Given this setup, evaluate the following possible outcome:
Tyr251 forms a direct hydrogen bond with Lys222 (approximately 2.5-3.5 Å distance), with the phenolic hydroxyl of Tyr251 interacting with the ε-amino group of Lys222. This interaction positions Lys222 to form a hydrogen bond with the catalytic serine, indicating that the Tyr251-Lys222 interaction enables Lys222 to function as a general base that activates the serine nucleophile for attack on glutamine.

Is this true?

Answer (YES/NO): NO